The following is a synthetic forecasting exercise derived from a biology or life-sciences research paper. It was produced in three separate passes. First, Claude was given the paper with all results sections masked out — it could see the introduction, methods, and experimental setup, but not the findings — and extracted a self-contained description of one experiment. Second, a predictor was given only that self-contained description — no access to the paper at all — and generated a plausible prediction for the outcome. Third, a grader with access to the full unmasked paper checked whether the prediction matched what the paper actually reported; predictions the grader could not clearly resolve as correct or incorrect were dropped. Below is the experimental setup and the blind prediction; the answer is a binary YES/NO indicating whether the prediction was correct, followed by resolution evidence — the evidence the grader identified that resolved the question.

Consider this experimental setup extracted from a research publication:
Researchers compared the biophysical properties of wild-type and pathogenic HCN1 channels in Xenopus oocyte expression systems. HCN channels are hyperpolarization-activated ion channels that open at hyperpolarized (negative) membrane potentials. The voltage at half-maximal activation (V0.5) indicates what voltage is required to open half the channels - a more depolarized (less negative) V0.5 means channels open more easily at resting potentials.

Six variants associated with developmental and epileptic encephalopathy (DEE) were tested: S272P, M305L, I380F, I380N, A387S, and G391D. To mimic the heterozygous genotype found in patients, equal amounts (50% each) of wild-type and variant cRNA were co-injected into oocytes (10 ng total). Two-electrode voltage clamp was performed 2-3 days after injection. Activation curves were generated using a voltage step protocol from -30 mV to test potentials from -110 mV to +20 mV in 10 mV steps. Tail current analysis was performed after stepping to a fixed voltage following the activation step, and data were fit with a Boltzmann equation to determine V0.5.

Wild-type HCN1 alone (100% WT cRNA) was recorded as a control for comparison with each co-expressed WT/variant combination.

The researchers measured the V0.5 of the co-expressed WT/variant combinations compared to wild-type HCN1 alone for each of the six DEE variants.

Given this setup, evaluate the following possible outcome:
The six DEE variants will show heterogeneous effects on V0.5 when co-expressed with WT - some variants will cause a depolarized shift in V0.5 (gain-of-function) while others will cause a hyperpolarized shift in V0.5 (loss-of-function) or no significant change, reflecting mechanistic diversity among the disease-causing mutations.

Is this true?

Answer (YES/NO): NO